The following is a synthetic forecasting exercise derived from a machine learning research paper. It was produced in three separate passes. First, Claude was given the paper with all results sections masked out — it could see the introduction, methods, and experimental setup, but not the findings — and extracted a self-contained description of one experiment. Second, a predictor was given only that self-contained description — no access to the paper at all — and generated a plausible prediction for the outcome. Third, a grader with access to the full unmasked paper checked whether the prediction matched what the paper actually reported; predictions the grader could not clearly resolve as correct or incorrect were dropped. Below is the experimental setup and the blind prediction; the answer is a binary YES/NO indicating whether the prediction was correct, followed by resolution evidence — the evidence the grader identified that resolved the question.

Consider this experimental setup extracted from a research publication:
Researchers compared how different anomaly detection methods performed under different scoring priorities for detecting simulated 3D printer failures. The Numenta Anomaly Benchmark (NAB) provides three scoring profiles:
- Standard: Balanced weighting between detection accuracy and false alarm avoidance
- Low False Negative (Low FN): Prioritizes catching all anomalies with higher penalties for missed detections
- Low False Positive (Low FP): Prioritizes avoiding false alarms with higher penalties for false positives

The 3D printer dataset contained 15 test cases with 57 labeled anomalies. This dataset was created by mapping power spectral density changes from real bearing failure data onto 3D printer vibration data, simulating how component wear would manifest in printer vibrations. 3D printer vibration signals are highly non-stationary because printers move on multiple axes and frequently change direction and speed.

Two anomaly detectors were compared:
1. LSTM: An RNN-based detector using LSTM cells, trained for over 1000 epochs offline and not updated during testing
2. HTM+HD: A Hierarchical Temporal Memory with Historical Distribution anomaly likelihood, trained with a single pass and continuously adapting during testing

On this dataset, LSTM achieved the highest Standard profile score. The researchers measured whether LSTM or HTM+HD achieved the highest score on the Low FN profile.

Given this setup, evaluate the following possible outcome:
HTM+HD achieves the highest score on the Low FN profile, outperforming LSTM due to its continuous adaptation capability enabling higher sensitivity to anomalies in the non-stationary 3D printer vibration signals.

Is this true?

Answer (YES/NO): YES